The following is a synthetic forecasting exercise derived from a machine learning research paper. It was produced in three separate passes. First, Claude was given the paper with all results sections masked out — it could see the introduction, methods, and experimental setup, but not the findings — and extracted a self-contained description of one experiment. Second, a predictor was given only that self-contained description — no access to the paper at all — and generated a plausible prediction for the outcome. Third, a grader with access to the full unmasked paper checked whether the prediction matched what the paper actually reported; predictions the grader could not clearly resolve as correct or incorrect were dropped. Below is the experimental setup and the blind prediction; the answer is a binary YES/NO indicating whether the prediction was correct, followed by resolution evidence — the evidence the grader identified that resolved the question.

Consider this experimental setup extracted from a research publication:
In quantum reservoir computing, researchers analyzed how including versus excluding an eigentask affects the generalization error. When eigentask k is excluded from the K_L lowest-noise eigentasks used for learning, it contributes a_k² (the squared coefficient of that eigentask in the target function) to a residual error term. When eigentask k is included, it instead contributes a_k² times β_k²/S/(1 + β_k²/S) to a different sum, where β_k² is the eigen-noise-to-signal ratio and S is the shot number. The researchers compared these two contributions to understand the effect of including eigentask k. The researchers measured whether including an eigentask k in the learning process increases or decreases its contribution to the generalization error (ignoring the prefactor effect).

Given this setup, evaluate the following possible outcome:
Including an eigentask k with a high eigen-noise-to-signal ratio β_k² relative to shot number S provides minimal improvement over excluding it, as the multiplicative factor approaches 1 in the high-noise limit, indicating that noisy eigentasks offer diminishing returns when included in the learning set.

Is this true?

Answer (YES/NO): YES